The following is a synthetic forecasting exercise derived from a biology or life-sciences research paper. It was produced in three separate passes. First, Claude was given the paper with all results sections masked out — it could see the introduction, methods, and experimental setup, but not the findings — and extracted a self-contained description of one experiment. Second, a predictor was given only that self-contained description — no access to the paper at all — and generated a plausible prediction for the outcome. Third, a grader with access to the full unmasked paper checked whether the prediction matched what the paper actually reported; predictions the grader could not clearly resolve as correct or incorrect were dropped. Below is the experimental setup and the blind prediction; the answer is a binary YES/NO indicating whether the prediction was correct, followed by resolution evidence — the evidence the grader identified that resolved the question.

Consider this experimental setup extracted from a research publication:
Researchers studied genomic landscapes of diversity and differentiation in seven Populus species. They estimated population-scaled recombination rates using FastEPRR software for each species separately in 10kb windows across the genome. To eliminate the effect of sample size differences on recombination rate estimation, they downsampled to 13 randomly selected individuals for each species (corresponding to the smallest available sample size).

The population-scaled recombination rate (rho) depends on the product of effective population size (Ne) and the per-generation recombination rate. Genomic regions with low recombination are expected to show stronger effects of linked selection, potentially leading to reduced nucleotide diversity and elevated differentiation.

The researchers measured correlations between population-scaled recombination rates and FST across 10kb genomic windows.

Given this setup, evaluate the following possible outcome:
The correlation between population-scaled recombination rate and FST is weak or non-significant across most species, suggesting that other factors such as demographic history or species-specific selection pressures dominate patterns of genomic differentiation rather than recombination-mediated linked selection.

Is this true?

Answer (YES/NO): NO